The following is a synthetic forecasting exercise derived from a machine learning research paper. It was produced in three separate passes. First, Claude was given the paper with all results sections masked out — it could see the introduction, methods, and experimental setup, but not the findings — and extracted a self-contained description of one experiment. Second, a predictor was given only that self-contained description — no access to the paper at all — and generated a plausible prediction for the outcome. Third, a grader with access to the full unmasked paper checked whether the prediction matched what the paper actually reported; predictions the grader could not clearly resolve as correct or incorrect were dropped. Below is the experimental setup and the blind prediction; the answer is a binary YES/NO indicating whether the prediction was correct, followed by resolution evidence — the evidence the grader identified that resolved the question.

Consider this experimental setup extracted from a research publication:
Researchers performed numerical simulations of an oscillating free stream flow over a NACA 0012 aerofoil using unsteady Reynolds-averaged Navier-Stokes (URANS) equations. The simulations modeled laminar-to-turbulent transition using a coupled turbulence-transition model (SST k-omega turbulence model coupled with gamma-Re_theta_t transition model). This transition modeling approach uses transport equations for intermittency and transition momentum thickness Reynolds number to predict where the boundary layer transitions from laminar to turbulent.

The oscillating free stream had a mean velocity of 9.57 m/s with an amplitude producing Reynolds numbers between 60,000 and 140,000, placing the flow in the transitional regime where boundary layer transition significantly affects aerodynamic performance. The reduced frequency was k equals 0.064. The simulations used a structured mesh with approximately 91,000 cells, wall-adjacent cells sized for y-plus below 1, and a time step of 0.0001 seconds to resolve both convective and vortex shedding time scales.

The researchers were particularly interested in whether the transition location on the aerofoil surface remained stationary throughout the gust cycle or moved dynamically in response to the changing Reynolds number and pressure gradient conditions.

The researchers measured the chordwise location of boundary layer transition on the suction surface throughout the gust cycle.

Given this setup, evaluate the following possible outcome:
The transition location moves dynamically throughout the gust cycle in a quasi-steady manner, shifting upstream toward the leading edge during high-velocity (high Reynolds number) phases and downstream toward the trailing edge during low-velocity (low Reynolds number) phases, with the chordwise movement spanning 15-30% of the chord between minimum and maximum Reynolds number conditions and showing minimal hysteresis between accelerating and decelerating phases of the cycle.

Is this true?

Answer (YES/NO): NO